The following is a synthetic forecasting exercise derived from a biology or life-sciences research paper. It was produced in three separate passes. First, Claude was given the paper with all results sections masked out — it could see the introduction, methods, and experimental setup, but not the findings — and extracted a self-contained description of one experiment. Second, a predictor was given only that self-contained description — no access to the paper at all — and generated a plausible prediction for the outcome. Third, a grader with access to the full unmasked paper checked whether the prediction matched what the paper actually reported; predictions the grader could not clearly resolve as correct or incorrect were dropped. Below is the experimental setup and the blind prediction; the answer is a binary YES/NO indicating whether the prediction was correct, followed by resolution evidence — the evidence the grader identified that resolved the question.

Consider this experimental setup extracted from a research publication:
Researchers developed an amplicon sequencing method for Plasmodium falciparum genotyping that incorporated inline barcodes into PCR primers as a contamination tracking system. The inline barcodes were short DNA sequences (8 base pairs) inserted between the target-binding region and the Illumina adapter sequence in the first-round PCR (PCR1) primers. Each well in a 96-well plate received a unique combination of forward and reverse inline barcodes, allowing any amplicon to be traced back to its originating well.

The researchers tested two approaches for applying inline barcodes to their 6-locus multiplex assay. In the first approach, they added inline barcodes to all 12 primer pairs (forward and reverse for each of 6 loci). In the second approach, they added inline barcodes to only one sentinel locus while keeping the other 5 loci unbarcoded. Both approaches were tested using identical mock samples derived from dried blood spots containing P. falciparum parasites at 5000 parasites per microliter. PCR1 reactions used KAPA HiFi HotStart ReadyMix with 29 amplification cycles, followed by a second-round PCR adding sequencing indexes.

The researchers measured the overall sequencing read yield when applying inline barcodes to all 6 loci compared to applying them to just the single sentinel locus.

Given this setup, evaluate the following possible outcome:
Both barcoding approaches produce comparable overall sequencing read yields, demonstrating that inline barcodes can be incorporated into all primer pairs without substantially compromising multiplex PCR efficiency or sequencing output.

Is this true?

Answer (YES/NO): NO